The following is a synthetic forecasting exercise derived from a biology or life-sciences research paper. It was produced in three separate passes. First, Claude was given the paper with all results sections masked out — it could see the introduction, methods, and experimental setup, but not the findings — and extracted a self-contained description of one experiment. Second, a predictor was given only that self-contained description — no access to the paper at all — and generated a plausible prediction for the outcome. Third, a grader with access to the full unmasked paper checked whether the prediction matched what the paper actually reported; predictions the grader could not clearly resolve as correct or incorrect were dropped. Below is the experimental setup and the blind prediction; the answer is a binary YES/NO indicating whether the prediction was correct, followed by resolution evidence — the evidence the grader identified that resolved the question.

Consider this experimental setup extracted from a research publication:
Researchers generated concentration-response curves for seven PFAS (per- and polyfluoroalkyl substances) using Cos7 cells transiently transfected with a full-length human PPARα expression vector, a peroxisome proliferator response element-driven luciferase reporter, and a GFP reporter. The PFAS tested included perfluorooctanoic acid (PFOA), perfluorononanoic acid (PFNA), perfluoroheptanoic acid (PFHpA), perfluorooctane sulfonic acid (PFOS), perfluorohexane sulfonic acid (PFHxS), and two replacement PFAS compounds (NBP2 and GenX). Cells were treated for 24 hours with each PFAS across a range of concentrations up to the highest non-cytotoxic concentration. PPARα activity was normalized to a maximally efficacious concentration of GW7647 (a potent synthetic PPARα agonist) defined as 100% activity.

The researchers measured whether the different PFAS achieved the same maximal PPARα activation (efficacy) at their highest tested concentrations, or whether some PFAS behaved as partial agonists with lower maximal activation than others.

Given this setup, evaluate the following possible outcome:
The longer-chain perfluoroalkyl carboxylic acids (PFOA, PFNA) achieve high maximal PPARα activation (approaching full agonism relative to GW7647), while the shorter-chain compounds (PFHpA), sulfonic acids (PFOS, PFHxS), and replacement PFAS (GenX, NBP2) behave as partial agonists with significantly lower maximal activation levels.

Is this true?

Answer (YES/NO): NO